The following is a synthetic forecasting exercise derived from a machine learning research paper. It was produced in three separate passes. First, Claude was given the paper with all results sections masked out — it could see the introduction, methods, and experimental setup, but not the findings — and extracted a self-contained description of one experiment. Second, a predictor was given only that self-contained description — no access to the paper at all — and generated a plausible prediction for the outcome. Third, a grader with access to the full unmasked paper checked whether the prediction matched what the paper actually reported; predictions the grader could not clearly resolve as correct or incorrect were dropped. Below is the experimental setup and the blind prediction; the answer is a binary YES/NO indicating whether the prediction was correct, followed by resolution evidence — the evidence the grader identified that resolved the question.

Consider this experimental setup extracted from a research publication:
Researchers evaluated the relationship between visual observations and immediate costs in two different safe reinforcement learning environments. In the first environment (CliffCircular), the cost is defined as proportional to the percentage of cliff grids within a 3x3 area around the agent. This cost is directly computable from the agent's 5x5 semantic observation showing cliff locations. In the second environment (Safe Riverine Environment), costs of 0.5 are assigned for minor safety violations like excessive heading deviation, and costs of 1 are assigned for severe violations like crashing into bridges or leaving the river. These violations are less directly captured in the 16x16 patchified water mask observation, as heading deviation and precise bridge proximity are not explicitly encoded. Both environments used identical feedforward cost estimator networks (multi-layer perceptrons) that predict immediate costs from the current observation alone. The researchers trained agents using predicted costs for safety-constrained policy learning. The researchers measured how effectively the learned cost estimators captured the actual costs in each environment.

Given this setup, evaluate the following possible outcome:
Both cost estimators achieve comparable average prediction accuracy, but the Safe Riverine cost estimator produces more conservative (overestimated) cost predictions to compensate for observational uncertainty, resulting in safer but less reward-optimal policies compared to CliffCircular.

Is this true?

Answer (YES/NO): NO